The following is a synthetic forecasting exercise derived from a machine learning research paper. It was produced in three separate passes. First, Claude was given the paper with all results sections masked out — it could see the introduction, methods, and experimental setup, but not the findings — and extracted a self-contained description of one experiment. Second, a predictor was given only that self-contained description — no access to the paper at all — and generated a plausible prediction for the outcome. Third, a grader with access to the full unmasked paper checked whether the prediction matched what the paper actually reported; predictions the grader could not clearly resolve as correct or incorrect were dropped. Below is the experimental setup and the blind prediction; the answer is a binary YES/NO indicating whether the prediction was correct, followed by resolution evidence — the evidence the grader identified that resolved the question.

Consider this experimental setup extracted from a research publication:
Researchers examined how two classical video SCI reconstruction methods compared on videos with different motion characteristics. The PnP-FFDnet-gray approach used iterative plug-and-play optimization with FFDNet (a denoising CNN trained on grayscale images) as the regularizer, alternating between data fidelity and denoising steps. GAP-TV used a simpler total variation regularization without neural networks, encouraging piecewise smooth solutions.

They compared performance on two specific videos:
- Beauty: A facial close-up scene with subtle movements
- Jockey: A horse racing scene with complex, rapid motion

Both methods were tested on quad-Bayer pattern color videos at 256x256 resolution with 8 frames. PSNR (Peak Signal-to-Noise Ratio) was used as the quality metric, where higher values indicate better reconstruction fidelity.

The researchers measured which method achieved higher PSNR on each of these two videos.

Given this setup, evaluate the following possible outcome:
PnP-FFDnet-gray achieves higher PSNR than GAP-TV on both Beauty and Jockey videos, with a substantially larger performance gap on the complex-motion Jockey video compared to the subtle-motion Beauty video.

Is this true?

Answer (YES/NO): NO